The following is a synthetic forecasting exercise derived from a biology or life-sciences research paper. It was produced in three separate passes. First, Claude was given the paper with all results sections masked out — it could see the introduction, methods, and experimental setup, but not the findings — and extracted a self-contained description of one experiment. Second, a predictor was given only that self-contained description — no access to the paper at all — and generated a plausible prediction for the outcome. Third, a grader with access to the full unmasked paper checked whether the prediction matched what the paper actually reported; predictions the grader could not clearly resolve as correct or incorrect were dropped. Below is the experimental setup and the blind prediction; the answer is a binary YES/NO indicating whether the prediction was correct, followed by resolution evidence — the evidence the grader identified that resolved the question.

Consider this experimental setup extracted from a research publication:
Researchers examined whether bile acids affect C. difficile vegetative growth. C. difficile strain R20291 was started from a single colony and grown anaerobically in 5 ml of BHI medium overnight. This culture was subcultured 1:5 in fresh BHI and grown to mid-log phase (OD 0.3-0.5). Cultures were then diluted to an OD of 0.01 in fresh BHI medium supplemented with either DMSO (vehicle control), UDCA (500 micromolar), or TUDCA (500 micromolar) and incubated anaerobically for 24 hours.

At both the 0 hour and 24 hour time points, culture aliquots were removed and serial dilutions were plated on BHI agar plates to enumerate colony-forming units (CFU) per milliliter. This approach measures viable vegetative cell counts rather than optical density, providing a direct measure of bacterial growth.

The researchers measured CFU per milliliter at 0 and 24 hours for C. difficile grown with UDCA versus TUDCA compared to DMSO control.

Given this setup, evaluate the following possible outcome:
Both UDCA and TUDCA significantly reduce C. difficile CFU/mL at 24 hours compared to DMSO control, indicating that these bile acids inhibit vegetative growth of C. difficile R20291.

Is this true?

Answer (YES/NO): NO